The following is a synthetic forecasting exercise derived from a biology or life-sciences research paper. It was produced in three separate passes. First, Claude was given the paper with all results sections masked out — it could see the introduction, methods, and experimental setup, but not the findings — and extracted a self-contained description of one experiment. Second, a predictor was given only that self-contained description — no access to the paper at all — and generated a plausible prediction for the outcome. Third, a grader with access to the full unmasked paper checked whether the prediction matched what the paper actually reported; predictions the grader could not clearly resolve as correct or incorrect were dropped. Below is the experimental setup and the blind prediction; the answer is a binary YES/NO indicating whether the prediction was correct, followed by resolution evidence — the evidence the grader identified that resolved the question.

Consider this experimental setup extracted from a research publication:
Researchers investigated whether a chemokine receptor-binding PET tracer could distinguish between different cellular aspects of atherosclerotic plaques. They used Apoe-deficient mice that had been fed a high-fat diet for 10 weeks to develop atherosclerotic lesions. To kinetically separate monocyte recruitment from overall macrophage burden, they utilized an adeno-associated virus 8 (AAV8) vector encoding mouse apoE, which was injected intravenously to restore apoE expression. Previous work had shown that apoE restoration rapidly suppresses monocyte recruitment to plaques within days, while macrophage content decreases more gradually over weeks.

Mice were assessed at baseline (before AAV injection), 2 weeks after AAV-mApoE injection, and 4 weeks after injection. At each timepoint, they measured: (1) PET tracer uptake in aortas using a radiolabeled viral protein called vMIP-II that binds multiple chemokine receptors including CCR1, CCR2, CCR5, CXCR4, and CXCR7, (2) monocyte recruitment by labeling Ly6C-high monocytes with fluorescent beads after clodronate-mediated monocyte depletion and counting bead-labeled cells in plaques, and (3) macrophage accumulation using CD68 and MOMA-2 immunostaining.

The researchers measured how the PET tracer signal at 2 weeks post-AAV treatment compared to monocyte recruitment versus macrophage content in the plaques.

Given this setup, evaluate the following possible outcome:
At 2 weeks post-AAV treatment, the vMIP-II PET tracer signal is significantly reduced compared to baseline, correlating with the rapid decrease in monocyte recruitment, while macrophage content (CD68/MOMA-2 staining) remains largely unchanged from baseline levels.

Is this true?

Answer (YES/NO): YES